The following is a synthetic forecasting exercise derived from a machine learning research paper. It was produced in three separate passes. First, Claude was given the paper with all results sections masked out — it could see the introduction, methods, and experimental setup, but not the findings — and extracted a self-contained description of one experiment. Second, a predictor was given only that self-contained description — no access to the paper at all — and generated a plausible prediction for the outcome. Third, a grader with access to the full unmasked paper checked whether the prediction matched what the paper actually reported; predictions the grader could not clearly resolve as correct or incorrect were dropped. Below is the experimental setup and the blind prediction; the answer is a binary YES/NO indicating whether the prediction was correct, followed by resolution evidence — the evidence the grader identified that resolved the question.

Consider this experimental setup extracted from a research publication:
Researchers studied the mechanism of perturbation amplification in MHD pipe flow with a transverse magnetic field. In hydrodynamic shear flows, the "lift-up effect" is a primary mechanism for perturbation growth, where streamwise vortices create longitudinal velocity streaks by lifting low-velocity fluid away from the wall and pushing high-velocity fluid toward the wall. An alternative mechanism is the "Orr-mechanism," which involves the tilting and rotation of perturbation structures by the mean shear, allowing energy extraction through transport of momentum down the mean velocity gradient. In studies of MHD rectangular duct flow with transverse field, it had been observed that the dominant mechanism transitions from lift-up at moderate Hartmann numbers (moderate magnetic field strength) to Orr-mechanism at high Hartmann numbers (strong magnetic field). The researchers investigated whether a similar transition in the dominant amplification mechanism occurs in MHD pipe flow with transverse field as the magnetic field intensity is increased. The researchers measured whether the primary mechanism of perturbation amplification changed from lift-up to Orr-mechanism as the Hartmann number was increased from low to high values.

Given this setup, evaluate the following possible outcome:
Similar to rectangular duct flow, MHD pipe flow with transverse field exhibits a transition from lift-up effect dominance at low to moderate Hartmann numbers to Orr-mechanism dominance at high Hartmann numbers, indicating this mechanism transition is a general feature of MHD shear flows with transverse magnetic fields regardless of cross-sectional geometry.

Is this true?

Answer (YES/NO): YES